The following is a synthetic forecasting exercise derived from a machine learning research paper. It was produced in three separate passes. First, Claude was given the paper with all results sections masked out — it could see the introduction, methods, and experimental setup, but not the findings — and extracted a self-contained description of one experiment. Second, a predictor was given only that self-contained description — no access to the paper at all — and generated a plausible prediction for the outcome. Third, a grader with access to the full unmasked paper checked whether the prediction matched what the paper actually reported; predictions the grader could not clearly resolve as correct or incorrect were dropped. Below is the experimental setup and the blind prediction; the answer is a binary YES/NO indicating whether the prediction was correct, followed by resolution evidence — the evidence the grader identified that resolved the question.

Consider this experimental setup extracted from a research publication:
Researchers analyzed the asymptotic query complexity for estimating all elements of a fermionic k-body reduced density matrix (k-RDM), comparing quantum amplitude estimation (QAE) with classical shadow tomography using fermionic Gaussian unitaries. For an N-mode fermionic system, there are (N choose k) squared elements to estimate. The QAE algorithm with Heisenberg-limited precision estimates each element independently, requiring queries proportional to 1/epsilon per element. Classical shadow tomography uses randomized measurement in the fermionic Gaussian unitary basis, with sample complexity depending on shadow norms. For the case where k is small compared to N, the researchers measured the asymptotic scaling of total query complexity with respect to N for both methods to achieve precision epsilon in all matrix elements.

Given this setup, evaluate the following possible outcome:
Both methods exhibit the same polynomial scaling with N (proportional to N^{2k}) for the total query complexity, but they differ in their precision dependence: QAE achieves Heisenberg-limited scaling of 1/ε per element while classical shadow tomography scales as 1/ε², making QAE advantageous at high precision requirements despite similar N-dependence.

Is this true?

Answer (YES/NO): NO